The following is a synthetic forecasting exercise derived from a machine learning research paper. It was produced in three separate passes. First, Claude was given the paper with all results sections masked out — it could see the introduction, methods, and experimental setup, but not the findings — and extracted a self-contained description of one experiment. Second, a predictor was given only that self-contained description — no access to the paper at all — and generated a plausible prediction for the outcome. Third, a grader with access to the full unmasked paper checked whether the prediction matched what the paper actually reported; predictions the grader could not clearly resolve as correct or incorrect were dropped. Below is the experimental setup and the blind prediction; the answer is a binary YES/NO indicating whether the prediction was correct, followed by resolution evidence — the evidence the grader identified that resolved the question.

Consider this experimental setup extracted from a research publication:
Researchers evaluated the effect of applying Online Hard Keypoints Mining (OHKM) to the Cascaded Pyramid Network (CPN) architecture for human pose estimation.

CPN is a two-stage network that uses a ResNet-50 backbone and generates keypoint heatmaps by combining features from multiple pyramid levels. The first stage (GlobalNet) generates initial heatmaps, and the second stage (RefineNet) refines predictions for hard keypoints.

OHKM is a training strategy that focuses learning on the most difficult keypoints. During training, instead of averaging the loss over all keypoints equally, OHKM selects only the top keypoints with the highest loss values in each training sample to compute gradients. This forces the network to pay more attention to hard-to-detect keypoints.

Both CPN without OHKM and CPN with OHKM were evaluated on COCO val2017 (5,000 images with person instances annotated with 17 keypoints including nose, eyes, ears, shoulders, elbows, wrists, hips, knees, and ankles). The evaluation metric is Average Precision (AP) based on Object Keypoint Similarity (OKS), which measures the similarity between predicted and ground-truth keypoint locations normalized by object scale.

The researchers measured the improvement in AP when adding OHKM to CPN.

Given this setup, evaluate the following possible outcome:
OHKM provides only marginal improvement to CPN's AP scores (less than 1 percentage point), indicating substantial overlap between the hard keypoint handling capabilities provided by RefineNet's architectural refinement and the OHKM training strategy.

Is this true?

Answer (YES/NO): YES